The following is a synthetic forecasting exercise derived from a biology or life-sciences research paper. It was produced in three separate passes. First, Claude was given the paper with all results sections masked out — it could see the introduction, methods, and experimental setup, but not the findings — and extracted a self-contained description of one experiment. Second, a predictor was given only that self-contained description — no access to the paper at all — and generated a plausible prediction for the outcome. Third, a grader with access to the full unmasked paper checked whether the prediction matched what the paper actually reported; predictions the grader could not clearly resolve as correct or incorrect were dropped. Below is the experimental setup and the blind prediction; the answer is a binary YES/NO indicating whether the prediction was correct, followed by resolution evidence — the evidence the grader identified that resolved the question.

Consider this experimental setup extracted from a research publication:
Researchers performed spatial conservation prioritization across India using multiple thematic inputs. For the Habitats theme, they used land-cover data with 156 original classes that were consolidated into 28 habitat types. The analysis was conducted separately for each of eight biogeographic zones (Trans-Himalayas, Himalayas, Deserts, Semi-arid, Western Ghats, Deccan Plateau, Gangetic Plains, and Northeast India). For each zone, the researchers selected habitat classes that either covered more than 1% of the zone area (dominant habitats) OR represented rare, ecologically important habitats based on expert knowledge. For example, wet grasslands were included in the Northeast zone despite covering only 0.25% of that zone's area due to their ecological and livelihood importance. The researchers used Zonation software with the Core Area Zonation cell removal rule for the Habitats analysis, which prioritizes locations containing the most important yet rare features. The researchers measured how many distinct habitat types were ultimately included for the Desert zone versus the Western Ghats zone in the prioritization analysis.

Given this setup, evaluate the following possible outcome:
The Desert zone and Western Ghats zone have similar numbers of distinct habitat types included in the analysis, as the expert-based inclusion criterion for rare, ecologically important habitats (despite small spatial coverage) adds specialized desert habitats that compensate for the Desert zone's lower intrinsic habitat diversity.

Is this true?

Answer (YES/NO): NO